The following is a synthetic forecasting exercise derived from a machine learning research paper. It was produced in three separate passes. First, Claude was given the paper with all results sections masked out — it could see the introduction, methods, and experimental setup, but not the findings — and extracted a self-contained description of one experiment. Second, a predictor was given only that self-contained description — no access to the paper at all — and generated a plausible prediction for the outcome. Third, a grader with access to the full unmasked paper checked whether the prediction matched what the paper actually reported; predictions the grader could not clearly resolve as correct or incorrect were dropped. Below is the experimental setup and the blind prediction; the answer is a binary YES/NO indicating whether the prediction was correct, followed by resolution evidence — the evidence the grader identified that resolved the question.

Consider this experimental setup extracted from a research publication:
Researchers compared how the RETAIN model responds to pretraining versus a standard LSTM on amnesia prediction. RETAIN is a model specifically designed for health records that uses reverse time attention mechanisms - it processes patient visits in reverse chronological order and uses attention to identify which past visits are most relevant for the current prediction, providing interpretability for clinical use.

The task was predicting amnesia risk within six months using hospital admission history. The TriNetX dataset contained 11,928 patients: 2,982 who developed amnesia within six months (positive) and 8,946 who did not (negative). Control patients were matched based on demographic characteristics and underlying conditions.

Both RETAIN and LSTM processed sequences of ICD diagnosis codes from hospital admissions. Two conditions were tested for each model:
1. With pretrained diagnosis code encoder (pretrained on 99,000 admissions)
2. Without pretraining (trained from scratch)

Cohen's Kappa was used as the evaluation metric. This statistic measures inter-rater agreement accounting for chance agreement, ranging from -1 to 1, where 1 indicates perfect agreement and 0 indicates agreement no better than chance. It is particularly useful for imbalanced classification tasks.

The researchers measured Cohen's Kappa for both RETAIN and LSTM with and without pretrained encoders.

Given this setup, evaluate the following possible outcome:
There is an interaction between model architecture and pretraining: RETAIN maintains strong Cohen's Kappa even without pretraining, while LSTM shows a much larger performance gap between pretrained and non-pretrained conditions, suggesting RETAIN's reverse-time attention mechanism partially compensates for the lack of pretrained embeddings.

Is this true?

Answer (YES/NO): YES